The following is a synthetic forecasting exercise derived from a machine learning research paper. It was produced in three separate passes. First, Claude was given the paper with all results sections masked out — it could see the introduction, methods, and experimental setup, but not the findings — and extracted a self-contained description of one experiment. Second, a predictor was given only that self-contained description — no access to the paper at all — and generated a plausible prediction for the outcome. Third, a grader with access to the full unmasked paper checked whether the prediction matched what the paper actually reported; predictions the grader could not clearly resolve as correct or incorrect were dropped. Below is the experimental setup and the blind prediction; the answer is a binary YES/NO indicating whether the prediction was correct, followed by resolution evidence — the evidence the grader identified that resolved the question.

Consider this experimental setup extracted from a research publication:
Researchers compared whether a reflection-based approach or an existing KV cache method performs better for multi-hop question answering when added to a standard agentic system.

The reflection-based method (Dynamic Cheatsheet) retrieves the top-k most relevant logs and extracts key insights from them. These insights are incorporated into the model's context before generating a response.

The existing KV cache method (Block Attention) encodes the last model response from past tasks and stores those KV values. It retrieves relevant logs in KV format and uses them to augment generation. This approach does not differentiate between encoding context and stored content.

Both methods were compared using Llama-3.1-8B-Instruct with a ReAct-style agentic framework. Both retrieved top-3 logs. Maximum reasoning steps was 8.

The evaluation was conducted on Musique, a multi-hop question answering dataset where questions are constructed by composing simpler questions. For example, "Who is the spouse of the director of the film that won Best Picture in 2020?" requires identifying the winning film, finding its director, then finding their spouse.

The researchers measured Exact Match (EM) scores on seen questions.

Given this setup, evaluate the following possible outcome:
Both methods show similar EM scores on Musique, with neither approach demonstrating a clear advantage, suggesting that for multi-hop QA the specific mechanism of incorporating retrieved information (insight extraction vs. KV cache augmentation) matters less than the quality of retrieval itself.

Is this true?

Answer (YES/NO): NO